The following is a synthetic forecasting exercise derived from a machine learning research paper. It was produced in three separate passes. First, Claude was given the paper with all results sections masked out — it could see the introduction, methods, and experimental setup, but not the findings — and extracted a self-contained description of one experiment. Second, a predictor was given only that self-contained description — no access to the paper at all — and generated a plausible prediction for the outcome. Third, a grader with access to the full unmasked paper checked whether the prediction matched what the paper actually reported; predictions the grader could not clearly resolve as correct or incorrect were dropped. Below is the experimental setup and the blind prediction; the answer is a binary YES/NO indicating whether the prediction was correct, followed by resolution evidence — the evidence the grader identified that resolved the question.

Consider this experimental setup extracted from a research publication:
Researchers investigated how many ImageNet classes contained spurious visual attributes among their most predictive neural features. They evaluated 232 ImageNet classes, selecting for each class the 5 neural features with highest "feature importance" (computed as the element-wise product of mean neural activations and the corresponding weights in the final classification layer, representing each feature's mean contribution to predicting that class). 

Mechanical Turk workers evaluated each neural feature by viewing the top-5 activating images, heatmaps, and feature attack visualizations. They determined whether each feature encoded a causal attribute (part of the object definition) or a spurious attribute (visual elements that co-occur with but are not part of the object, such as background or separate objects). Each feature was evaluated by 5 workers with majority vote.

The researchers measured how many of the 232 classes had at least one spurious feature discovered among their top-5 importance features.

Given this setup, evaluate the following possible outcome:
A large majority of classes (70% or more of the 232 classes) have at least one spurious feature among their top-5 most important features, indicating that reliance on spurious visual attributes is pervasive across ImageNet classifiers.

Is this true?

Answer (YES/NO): NO